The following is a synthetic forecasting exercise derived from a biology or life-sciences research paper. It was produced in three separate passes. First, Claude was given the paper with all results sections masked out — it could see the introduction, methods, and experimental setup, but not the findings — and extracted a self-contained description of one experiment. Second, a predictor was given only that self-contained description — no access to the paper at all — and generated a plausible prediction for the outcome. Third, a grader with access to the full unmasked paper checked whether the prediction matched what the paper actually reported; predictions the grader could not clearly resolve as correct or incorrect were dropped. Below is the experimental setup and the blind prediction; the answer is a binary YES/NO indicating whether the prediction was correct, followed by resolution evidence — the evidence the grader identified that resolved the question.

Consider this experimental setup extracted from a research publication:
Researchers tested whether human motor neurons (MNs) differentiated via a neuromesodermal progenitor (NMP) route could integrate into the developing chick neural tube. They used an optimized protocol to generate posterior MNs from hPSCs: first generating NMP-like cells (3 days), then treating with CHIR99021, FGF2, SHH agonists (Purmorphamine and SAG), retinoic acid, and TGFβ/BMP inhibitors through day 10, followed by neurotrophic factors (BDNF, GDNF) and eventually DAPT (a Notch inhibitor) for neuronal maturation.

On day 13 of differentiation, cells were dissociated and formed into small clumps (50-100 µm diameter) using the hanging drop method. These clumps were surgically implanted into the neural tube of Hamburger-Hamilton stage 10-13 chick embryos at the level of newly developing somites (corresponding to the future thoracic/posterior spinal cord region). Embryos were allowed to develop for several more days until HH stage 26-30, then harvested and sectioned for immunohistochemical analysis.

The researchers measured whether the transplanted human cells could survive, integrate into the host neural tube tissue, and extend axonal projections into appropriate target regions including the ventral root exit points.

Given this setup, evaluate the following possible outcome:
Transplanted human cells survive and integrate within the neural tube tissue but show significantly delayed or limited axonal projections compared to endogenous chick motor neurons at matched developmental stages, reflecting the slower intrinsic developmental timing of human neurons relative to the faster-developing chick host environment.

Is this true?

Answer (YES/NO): NO